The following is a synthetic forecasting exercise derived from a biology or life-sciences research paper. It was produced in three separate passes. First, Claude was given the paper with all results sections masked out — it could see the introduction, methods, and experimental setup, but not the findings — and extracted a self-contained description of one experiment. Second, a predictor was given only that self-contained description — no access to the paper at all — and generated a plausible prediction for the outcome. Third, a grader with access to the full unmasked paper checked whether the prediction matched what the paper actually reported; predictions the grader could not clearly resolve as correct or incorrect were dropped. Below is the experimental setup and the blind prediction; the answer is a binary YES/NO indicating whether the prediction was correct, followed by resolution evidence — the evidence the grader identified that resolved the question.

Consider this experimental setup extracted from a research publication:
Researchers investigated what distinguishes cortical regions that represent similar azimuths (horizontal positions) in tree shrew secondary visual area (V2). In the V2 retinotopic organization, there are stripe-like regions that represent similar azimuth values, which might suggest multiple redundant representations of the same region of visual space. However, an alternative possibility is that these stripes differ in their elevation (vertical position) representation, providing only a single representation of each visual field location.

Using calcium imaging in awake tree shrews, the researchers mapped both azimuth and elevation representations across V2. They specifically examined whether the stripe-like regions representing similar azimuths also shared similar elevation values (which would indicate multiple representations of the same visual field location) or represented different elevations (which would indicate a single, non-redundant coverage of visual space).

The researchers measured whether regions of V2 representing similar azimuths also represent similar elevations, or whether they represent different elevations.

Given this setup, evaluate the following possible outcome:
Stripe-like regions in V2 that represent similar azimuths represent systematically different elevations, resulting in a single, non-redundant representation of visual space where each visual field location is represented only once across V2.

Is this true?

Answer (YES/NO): YES